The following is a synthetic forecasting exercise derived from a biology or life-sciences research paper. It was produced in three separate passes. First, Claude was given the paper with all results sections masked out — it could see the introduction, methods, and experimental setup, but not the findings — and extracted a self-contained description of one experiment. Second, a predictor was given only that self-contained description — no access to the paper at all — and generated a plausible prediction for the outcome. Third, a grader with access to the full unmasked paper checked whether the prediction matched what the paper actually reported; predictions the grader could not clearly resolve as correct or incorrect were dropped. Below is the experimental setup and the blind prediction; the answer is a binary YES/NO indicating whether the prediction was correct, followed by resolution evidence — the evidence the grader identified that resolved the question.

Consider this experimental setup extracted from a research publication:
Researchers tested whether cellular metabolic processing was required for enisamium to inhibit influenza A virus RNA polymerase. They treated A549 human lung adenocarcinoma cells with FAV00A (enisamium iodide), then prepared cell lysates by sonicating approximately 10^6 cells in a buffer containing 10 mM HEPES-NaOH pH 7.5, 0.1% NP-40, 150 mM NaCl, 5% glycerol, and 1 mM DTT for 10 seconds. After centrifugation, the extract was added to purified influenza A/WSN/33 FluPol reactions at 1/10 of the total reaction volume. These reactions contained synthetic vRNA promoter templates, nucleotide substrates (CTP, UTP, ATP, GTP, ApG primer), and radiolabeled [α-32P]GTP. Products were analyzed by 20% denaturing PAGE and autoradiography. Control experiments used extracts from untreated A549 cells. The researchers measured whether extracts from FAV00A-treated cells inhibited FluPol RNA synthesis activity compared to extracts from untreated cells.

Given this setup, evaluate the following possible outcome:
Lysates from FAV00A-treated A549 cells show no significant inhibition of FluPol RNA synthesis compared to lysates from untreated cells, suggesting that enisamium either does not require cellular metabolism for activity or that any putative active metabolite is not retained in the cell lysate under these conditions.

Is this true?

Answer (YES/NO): NO